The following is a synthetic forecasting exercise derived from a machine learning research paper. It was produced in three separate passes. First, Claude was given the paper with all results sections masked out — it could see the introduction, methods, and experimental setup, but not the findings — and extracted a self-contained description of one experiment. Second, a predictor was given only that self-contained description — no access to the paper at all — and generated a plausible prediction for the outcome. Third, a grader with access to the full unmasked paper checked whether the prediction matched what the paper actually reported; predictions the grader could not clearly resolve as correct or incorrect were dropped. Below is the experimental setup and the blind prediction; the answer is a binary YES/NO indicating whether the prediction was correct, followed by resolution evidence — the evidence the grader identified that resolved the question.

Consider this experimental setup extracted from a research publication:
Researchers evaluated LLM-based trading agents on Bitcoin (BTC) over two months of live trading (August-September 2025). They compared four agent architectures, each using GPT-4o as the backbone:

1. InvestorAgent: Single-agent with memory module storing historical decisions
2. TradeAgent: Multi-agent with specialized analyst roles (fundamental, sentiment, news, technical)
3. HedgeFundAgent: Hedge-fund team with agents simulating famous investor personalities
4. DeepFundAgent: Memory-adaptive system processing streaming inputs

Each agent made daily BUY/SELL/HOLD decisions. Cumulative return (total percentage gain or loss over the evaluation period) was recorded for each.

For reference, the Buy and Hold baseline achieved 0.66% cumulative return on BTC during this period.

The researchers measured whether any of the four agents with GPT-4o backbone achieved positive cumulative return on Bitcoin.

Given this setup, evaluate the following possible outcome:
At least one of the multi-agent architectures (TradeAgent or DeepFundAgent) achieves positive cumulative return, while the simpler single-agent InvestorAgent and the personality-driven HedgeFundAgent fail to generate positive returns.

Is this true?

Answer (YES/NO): NO